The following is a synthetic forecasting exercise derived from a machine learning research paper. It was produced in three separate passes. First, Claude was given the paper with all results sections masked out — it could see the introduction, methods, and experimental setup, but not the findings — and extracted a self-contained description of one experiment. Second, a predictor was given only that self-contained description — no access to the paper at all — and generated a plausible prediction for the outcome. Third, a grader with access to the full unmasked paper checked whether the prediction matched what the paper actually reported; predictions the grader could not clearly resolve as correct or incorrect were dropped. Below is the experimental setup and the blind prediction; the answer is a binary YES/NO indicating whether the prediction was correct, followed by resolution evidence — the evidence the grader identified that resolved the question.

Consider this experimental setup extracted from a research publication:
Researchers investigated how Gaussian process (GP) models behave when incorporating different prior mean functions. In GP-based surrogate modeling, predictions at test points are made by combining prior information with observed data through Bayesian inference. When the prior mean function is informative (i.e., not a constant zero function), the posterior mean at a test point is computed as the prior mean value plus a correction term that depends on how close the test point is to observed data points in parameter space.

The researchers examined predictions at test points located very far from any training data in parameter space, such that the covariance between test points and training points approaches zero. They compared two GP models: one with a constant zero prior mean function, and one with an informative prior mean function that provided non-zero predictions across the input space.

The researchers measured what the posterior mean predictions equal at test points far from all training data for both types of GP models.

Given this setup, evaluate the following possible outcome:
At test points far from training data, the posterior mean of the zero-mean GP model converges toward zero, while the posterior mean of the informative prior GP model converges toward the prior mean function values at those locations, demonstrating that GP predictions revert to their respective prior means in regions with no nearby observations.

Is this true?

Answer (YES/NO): YES